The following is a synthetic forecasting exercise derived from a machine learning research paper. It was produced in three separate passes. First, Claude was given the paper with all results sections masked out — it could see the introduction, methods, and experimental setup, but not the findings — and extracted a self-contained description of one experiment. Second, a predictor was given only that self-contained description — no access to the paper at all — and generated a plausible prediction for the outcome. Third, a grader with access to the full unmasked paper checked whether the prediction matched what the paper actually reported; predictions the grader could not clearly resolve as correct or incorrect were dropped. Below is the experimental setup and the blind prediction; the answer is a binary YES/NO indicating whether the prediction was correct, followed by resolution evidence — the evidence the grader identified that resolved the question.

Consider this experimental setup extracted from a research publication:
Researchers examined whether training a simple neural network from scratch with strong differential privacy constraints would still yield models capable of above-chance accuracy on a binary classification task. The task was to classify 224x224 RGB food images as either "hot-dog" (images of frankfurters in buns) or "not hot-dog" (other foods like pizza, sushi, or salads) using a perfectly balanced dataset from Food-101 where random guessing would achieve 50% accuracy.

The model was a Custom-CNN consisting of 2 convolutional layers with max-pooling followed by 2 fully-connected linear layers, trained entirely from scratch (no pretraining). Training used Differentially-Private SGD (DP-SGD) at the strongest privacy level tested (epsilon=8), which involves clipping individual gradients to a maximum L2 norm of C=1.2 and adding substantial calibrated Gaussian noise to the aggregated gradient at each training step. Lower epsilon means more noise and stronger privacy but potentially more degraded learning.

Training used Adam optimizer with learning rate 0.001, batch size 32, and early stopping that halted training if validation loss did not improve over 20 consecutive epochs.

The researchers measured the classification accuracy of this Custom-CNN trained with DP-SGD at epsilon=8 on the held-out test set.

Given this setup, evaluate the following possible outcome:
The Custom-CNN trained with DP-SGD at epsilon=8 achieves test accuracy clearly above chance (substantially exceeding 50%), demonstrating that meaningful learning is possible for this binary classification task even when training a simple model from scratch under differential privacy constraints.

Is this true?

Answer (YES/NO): NO